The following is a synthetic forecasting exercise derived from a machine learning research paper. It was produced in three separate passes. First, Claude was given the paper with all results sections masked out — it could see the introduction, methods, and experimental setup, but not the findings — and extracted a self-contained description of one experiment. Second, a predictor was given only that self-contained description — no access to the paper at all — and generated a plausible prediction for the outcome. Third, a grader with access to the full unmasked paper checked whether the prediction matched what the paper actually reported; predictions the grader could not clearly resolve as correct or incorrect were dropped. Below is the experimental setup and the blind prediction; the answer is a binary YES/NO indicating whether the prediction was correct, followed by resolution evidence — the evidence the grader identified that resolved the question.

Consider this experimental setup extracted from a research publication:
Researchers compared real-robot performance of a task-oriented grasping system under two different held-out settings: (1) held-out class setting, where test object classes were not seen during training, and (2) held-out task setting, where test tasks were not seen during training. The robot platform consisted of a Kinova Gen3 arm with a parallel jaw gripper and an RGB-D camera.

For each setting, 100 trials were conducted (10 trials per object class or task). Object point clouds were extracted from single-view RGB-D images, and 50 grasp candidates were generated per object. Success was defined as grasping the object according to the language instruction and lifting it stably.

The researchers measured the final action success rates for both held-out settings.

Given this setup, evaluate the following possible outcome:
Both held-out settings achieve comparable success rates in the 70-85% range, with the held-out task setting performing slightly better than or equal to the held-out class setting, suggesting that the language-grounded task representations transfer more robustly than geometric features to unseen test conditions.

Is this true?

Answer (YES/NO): YES